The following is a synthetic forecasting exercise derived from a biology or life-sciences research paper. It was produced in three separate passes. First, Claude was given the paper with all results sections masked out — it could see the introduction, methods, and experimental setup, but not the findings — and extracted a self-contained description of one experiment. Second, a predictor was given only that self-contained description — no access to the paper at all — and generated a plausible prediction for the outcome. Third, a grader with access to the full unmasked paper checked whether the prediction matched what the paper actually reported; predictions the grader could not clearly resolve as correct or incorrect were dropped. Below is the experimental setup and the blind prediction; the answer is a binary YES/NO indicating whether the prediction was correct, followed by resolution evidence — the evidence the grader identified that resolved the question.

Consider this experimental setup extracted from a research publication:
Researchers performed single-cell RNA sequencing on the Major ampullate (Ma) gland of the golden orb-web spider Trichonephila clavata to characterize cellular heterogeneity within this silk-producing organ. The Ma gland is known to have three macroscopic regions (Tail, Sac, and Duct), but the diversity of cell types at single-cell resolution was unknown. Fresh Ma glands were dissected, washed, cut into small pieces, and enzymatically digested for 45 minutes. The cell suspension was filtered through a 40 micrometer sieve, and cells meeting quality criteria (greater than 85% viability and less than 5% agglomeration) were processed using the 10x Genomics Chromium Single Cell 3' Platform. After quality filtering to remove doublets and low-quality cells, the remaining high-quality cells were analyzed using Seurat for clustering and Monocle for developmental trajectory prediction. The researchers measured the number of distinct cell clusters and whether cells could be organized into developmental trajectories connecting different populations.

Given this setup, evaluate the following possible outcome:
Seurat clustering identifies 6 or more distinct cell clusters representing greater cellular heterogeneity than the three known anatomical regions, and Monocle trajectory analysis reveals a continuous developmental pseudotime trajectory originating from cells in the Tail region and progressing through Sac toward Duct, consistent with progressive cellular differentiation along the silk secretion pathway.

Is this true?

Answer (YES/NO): NO